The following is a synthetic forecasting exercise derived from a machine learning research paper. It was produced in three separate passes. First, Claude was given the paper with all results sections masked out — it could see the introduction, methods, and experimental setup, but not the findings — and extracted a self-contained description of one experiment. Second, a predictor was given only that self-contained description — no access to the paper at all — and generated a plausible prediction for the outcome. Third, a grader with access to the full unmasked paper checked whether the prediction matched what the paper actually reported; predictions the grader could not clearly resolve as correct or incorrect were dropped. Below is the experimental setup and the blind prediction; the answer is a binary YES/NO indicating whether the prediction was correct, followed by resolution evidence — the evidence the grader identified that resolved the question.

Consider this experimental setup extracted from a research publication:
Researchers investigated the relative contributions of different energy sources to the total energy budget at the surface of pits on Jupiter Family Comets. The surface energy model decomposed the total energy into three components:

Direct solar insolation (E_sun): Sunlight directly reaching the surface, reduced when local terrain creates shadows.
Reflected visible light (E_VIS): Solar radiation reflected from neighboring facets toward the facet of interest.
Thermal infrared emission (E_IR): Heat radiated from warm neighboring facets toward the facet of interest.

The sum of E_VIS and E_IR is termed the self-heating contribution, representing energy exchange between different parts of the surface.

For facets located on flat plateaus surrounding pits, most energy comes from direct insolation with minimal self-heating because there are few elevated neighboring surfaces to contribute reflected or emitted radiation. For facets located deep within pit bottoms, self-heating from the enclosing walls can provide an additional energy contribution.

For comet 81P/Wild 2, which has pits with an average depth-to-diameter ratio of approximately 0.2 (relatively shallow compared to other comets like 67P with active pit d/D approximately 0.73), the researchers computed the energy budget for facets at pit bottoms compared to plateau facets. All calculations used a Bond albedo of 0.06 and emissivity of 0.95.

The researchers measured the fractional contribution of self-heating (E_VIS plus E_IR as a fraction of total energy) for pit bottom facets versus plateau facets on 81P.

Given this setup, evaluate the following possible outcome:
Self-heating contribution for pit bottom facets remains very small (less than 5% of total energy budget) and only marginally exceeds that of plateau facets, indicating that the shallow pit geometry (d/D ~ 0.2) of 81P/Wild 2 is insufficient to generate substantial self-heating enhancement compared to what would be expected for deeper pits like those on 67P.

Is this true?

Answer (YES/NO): NO